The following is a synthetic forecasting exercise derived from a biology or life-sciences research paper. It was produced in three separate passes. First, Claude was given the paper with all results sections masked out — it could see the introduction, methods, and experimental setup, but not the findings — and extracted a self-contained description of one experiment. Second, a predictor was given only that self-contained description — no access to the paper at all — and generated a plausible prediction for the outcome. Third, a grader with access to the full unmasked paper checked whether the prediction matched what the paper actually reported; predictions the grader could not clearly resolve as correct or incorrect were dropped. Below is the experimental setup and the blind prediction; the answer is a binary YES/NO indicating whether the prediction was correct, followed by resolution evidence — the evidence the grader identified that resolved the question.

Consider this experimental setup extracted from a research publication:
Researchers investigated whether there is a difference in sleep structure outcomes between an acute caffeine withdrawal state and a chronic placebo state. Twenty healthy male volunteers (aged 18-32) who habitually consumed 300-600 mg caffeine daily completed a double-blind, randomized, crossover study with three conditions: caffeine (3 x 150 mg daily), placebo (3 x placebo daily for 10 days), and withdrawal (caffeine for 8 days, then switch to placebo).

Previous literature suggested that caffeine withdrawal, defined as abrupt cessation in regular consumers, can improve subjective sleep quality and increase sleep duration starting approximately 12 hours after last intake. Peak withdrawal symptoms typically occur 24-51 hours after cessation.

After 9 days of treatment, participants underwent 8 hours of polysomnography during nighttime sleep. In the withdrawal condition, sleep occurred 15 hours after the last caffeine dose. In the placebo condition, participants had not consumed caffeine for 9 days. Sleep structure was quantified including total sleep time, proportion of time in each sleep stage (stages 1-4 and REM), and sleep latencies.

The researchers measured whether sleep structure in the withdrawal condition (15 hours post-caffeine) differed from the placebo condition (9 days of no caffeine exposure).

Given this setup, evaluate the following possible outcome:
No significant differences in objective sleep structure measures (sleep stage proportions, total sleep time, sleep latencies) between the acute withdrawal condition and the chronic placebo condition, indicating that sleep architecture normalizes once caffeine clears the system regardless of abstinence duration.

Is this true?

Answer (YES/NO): YES